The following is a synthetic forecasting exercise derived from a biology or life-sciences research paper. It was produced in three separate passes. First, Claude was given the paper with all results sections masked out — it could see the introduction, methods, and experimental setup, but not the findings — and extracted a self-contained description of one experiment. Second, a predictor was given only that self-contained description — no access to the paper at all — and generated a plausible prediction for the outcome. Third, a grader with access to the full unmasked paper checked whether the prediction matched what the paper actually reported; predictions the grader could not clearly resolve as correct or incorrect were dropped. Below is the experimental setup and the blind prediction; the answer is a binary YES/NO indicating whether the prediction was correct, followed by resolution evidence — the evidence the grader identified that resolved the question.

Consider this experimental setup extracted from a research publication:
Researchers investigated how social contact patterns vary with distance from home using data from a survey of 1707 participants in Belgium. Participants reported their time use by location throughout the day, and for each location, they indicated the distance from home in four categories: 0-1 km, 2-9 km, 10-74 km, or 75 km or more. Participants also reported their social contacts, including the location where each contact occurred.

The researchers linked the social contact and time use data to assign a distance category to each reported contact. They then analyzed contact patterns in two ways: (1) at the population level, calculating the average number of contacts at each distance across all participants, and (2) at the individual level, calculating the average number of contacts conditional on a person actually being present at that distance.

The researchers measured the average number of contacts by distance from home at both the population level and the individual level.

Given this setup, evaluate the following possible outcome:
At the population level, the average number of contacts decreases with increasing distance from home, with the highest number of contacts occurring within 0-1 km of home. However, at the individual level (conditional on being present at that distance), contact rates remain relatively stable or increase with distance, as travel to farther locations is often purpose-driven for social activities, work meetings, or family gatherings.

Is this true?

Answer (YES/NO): NO